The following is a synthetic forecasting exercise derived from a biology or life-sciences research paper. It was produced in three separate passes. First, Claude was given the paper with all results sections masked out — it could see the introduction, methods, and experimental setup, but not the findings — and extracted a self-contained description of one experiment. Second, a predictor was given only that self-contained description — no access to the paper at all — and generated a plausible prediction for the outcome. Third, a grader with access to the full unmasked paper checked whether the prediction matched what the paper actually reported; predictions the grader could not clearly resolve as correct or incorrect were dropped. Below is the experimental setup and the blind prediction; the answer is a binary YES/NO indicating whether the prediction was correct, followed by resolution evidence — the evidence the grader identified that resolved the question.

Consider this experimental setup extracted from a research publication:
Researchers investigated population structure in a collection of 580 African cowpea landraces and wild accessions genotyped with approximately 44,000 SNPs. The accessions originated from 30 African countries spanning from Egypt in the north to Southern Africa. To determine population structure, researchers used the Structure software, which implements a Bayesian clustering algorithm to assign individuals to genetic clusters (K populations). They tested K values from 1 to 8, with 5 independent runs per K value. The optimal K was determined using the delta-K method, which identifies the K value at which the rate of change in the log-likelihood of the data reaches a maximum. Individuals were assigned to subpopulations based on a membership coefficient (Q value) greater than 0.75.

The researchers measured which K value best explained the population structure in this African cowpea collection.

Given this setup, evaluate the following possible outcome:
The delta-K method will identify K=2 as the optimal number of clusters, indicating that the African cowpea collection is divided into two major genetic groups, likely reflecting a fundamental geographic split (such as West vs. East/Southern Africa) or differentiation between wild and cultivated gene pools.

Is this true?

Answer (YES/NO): YES